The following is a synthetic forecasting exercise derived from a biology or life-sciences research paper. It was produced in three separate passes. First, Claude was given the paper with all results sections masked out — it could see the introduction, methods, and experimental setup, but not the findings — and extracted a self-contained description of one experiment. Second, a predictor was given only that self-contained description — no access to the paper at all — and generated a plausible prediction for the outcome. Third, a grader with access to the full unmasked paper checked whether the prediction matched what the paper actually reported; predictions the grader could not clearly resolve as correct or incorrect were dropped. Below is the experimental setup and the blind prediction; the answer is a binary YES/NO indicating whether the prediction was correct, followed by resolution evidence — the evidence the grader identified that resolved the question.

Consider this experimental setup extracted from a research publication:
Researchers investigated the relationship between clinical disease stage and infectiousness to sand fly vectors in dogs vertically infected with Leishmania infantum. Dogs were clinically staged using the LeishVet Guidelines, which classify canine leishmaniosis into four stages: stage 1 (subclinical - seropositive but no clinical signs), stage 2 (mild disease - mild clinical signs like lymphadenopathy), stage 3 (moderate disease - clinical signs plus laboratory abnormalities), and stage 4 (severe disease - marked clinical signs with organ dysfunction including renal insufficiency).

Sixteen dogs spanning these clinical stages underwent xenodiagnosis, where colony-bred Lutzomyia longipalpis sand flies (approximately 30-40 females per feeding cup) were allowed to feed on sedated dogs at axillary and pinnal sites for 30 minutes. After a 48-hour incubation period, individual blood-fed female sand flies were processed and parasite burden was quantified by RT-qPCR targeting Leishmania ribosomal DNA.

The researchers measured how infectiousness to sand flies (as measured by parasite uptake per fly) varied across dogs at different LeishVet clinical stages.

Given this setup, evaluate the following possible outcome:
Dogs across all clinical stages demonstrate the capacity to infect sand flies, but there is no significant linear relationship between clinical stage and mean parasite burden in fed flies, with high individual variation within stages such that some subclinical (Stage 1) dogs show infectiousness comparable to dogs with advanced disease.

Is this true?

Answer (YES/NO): NO